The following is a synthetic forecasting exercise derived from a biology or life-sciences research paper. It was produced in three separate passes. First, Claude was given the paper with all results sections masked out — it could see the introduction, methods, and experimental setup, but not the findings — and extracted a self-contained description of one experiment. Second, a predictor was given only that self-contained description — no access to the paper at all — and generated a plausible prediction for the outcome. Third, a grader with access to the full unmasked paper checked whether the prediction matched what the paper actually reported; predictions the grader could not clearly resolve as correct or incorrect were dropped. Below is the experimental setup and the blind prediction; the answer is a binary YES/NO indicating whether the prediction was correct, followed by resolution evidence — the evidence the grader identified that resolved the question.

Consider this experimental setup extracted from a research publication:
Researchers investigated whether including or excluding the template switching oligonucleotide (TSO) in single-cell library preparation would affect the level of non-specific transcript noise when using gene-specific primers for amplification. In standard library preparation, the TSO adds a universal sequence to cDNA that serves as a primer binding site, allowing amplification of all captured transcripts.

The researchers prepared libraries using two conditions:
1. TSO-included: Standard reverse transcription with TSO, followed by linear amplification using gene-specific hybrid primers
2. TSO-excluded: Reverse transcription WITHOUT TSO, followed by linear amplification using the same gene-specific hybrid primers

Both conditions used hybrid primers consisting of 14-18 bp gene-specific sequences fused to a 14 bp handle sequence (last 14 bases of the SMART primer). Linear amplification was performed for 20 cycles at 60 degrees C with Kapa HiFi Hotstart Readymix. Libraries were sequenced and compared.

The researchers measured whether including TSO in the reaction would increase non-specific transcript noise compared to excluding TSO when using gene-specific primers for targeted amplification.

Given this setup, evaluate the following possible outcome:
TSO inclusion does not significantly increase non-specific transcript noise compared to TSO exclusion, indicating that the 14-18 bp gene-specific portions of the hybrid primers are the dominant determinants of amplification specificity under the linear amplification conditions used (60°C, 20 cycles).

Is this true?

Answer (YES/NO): NO